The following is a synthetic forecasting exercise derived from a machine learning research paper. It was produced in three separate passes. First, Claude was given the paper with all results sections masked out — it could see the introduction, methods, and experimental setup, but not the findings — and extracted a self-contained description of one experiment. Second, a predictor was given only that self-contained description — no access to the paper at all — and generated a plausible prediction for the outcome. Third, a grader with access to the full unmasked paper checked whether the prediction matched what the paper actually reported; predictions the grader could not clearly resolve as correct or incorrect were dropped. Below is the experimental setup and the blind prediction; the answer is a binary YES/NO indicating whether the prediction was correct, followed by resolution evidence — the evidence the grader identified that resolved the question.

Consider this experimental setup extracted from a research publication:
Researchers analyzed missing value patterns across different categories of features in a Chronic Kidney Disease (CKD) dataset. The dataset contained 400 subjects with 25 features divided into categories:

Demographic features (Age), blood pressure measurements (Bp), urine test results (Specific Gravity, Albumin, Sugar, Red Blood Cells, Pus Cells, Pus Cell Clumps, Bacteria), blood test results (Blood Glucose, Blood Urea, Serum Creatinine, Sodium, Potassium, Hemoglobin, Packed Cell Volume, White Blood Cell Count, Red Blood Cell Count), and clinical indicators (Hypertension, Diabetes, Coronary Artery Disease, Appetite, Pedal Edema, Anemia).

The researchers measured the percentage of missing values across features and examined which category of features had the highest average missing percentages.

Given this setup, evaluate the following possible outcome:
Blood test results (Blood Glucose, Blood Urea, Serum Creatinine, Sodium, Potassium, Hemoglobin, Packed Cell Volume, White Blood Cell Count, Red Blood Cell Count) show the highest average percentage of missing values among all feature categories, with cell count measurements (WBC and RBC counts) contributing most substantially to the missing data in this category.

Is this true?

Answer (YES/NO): YES